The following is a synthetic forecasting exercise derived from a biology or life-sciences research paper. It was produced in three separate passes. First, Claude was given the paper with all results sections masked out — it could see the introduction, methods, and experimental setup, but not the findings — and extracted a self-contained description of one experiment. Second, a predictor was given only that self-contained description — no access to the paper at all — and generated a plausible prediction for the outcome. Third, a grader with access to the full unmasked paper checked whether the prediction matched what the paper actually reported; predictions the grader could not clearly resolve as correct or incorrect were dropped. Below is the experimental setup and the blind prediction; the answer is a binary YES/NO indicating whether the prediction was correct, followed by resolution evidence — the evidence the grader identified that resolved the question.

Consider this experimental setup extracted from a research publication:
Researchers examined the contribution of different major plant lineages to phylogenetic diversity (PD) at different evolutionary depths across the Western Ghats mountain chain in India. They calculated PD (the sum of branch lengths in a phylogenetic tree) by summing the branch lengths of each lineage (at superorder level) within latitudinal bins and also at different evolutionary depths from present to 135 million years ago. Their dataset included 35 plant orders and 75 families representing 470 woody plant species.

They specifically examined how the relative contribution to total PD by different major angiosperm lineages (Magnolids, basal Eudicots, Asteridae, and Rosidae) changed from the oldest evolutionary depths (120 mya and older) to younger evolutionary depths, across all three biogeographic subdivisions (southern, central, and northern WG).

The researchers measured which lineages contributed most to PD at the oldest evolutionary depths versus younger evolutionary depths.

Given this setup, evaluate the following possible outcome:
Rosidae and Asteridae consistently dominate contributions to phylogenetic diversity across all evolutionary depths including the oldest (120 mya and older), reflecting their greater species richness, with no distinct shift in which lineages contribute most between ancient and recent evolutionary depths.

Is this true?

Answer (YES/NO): NO